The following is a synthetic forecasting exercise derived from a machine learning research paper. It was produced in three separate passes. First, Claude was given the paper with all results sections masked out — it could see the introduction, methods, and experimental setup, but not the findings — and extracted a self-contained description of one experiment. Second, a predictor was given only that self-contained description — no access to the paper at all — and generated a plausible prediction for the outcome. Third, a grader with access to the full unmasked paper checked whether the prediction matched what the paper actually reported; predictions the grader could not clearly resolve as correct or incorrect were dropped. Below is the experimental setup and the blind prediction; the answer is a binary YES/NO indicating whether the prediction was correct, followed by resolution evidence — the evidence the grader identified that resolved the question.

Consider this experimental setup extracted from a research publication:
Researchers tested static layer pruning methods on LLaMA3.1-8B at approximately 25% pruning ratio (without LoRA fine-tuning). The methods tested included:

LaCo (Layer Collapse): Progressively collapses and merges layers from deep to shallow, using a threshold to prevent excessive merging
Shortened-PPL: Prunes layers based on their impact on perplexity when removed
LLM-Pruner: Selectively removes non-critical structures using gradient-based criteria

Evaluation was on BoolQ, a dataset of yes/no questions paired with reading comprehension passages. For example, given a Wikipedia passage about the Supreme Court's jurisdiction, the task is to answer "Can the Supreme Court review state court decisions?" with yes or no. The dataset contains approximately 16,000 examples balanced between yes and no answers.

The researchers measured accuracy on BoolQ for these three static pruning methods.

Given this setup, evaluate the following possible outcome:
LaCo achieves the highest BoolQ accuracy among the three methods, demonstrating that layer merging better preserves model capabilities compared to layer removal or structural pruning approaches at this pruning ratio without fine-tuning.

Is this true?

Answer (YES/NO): YES